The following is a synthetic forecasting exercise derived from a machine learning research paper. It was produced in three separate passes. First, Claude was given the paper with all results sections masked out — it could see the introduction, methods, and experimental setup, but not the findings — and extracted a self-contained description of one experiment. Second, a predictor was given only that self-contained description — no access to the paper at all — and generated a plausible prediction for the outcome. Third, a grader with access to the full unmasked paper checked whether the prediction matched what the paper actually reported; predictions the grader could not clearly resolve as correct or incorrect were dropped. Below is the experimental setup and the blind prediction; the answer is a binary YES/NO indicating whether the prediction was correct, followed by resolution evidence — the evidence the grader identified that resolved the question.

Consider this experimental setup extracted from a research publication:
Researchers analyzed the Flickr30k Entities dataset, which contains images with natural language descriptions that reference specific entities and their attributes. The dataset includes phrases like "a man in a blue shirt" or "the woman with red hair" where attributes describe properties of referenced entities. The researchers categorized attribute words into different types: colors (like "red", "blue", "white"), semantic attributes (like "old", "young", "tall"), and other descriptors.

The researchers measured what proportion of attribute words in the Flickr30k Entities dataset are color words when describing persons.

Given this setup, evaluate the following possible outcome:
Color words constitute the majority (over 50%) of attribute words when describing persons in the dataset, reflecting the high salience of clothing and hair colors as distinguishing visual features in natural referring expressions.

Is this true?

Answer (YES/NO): YES